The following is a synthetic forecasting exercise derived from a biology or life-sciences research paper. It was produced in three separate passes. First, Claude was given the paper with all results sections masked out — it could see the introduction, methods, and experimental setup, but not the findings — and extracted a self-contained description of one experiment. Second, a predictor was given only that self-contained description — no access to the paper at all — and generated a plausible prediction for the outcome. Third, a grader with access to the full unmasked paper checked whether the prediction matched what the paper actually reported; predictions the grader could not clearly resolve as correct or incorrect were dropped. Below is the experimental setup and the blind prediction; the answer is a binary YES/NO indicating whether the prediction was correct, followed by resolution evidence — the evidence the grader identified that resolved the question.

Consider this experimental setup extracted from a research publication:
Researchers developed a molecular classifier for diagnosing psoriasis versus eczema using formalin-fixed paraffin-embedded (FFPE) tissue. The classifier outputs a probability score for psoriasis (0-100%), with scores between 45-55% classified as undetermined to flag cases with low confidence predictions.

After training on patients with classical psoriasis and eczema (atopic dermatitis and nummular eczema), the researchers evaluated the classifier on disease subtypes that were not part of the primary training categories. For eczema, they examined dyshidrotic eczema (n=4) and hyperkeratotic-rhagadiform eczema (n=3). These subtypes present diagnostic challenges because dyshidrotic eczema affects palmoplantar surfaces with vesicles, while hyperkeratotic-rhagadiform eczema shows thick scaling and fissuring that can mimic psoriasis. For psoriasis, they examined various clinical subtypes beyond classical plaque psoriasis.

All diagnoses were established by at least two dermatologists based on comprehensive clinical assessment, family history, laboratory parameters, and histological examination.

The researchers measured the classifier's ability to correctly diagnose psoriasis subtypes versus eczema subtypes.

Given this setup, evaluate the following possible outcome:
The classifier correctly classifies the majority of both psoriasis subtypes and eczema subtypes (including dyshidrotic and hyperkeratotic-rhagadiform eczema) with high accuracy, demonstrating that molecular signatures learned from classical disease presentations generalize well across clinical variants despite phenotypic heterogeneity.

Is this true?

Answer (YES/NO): NO